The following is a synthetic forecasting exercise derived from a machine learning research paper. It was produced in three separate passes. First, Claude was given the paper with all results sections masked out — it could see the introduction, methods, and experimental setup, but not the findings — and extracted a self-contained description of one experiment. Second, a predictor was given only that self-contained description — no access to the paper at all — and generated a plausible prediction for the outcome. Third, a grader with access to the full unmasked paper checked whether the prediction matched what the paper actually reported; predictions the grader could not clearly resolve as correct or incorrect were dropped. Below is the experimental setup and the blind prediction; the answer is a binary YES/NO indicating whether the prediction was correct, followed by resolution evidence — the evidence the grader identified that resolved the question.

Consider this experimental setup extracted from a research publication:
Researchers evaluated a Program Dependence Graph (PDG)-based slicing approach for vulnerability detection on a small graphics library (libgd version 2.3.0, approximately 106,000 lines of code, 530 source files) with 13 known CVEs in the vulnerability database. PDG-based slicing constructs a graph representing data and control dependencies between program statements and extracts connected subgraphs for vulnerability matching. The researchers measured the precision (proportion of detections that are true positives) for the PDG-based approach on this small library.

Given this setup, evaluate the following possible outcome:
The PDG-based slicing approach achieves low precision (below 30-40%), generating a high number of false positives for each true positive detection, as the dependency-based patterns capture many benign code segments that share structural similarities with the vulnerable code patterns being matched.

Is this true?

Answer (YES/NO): NO